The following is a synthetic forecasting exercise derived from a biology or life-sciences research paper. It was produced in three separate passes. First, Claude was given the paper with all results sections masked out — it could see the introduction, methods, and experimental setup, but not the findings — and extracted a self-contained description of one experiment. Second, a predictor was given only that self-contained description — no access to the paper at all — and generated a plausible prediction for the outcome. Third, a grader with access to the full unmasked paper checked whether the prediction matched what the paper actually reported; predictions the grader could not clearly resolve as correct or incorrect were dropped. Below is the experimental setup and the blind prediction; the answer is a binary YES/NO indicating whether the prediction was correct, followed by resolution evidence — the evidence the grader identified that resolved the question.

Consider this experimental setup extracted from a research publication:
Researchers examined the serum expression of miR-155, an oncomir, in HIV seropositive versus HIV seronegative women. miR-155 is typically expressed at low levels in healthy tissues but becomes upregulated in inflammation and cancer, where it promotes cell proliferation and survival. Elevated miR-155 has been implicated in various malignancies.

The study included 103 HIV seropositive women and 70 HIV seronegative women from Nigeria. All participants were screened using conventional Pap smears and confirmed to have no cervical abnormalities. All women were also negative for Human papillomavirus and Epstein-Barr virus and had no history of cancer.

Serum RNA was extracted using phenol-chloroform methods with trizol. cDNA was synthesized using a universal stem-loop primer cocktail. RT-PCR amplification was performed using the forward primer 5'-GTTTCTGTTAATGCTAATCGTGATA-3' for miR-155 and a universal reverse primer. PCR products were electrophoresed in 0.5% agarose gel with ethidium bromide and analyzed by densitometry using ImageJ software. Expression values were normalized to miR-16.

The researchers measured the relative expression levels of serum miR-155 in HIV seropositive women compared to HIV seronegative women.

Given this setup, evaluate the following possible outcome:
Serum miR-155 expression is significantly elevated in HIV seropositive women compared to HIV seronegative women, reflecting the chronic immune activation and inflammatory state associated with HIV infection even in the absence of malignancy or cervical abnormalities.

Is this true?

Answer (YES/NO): NO